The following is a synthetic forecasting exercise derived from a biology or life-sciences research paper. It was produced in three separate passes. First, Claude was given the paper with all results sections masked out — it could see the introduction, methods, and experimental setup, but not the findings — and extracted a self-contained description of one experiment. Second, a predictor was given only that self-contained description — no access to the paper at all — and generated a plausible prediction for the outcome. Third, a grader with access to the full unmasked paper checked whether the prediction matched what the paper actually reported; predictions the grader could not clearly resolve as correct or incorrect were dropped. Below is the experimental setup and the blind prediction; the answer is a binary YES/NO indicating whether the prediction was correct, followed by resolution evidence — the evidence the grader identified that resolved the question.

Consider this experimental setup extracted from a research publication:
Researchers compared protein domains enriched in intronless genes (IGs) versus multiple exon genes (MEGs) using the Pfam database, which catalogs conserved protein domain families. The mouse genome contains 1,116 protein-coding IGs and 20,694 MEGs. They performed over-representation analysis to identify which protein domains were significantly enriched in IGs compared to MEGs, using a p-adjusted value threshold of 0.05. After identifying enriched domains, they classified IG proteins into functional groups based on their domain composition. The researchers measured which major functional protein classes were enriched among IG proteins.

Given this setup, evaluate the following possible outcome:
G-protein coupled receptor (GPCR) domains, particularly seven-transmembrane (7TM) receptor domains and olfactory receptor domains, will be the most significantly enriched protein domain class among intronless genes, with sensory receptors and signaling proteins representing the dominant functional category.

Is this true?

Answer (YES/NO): NO